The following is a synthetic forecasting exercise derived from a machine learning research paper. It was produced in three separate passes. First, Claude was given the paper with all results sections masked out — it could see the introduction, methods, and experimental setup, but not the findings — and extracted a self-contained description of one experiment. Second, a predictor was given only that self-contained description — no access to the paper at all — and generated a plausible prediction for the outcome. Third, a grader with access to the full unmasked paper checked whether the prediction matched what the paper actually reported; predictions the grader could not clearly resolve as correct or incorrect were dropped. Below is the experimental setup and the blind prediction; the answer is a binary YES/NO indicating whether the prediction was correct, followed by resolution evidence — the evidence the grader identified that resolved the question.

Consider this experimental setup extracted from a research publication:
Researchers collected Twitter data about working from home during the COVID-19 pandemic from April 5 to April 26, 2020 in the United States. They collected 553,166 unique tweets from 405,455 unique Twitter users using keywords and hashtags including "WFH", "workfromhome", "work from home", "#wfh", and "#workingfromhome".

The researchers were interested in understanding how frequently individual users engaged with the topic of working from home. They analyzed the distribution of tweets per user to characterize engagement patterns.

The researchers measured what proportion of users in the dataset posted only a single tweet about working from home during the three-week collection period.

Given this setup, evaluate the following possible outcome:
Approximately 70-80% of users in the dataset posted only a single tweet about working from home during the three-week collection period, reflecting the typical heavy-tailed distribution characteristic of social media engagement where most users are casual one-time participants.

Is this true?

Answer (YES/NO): YES